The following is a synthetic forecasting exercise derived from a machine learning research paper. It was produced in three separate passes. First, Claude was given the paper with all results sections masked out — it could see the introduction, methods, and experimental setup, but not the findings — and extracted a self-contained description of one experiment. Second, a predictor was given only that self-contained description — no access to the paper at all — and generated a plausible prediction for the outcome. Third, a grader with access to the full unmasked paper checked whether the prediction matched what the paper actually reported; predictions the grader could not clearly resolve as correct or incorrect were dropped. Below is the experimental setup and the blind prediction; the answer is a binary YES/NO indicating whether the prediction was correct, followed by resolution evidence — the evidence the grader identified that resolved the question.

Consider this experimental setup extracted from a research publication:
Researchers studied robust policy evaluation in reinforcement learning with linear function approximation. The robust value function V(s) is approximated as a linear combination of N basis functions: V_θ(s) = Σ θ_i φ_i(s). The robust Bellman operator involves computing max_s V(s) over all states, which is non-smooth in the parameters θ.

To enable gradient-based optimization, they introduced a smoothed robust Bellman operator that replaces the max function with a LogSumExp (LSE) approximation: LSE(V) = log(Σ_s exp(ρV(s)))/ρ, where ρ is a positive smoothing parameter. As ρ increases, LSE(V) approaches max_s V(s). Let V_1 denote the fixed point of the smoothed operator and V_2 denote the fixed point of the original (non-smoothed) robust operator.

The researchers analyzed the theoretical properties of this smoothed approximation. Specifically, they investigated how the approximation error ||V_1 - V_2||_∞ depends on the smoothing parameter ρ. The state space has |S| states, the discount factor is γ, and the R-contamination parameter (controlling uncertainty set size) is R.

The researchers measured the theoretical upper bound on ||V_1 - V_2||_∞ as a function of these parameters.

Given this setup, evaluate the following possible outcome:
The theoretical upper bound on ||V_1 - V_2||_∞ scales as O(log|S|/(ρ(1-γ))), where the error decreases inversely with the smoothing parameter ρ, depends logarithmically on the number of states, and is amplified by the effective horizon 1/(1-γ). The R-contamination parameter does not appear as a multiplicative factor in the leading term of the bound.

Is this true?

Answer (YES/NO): NO